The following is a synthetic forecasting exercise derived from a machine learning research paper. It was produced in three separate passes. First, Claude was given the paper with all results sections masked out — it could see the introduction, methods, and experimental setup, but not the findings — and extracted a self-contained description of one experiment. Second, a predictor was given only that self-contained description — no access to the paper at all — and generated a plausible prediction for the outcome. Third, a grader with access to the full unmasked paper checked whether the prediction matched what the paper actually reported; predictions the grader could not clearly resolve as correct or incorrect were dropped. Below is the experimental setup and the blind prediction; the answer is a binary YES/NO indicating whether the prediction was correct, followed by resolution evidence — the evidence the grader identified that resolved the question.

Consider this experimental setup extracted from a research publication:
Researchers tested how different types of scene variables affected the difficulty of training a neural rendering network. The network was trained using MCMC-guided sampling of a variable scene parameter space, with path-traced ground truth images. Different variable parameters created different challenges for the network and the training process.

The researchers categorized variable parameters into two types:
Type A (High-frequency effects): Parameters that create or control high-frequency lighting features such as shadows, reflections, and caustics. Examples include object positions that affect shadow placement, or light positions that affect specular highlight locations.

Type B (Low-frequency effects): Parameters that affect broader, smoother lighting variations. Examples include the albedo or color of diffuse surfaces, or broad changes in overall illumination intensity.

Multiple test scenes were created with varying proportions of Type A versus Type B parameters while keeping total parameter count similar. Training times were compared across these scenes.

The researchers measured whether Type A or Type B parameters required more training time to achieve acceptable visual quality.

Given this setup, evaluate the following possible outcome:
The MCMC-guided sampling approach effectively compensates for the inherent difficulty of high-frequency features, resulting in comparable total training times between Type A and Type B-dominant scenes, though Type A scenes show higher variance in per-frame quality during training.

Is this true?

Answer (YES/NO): NO